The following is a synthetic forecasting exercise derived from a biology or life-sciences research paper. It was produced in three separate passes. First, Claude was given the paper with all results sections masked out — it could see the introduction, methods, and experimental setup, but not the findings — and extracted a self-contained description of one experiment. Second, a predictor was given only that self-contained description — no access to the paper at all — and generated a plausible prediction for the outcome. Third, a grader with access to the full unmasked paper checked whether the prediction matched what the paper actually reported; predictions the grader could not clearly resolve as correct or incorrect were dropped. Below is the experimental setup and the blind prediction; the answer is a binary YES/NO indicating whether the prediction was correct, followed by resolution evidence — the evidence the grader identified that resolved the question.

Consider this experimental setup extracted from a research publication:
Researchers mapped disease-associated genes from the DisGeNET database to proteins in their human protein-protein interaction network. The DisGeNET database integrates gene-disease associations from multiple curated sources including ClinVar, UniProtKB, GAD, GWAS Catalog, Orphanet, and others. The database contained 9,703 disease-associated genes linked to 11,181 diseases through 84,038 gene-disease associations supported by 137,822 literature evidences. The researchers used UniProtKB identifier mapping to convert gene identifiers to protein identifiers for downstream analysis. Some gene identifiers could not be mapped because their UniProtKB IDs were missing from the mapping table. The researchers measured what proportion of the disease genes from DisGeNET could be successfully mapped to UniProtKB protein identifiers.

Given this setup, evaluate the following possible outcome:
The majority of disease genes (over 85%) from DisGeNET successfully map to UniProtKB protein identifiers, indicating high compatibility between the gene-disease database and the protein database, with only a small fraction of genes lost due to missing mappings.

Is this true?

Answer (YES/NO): YES